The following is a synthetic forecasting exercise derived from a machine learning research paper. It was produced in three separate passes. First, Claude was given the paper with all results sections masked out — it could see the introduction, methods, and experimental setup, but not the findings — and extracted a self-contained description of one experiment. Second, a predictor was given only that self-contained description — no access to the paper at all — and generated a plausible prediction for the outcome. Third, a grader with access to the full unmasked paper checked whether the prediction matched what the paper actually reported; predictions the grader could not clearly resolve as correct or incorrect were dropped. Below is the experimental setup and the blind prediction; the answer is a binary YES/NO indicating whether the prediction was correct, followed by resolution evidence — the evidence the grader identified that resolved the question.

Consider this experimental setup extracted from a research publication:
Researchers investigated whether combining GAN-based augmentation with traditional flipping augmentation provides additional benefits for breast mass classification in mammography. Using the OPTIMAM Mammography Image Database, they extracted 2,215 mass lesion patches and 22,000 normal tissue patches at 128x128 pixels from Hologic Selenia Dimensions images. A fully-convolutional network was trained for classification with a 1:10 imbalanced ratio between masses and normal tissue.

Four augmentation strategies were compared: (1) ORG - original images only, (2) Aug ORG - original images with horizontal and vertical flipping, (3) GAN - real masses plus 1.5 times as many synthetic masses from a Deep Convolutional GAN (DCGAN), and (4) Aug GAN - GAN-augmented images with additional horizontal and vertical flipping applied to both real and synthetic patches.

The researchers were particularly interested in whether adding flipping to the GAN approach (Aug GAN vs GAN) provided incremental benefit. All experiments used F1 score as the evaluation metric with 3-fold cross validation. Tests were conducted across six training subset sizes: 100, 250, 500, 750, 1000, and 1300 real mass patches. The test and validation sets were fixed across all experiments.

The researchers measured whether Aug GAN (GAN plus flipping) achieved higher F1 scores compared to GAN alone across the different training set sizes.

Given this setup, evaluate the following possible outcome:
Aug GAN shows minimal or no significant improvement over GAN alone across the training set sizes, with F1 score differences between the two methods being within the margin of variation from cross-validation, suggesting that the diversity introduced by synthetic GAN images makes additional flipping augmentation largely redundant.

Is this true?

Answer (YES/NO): NO